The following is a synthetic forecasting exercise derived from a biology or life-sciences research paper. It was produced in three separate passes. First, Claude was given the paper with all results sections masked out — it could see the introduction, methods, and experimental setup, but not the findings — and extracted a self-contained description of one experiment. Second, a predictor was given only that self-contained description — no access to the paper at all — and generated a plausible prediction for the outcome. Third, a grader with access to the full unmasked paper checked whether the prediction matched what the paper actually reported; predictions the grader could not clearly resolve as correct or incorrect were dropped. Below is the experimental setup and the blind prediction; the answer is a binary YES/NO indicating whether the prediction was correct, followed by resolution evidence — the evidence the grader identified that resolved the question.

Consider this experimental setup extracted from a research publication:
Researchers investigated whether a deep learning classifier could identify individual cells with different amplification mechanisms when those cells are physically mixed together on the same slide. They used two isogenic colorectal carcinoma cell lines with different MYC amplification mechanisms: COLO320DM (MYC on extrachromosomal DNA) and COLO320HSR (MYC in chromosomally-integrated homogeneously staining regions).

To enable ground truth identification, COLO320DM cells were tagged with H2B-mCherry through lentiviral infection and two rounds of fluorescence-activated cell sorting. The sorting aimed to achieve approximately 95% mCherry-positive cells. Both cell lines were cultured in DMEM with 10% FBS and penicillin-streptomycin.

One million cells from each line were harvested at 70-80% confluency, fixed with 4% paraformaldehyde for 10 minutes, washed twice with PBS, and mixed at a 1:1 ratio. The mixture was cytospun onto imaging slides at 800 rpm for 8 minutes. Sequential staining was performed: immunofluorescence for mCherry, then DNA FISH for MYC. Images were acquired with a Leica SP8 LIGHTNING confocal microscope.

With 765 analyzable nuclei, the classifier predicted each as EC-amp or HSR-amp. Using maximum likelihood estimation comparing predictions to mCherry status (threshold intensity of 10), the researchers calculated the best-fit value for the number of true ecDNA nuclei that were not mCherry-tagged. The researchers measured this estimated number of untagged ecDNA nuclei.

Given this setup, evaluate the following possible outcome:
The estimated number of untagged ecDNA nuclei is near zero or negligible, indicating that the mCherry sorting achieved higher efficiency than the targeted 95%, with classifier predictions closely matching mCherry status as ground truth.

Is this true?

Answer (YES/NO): NO